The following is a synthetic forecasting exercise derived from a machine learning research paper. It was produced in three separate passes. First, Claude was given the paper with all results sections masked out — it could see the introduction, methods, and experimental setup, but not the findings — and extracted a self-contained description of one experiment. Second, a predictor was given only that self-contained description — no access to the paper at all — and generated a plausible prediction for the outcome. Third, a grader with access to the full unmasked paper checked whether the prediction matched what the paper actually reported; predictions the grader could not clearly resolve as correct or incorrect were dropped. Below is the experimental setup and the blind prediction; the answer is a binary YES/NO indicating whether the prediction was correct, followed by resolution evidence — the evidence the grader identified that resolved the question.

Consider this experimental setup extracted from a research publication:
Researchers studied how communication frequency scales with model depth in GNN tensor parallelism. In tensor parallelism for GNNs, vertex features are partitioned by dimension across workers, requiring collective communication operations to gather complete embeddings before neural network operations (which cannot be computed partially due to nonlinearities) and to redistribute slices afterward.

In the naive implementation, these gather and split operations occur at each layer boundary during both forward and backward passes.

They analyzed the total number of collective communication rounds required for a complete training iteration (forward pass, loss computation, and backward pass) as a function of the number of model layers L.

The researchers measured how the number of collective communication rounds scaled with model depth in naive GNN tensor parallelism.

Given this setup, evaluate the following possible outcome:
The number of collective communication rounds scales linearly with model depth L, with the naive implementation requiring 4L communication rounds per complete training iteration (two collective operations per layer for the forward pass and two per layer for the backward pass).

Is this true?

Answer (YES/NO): NO